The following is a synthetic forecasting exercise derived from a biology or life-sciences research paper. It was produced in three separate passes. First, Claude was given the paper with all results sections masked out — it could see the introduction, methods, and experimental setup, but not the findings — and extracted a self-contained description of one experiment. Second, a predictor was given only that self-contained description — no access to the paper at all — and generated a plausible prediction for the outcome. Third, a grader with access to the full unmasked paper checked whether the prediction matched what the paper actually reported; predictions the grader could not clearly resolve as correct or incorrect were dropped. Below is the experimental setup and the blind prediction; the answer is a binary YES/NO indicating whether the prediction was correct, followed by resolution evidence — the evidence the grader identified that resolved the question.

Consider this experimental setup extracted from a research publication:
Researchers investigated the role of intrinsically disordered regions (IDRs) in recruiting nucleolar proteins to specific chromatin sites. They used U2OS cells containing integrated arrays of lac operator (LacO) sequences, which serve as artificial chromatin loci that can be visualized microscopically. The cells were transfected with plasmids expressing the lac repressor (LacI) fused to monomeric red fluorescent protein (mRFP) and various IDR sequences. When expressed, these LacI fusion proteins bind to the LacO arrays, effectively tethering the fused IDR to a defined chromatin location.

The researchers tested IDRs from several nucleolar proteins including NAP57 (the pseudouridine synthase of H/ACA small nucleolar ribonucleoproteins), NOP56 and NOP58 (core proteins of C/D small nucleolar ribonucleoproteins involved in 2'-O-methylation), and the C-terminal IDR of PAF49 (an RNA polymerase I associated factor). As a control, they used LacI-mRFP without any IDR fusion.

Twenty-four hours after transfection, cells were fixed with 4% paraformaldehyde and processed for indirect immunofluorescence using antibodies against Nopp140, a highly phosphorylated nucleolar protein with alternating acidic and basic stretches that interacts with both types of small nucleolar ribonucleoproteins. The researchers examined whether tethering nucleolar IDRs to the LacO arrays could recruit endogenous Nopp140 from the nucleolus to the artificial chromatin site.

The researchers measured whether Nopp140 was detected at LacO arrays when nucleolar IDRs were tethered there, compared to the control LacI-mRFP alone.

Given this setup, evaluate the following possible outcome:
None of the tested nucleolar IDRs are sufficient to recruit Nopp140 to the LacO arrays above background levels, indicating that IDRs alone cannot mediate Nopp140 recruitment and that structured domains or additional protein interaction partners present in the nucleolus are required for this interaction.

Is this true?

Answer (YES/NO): NO